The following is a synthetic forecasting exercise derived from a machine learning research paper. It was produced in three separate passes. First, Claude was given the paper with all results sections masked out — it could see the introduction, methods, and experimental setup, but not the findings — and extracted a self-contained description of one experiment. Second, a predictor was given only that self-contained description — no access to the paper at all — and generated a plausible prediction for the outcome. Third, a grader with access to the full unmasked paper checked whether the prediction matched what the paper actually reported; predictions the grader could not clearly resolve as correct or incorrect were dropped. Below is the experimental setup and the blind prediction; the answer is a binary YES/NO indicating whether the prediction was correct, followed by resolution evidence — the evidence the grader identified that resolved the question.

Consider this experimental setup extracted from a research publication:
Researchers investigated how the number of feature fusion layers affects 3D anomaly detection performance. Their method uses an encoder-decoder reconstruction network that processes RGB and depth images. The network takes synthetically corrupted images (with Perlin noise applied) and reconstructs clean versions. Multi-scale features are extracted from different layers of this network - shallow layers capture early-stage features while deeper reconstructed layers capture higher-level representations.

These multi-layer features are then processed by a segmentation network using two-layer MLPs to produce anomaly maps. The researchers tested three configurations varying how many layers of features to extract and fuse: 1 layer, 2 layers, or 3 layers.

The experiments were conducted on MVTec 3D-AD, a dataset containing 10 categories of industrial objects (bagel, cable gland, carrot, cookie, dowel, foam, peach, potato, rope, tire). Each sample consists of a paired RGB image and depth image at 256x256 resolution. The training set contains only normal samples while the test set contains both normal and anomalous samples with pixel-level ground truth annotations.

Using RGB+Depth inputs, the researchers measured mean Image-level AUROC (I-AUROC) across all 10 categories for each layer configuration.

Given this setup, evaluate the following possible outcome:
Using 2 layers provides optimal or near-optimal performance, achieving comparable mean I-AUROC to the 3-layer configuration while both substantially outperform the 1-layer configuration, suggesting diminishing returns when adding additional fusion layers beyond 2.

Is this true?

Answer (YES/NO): NO